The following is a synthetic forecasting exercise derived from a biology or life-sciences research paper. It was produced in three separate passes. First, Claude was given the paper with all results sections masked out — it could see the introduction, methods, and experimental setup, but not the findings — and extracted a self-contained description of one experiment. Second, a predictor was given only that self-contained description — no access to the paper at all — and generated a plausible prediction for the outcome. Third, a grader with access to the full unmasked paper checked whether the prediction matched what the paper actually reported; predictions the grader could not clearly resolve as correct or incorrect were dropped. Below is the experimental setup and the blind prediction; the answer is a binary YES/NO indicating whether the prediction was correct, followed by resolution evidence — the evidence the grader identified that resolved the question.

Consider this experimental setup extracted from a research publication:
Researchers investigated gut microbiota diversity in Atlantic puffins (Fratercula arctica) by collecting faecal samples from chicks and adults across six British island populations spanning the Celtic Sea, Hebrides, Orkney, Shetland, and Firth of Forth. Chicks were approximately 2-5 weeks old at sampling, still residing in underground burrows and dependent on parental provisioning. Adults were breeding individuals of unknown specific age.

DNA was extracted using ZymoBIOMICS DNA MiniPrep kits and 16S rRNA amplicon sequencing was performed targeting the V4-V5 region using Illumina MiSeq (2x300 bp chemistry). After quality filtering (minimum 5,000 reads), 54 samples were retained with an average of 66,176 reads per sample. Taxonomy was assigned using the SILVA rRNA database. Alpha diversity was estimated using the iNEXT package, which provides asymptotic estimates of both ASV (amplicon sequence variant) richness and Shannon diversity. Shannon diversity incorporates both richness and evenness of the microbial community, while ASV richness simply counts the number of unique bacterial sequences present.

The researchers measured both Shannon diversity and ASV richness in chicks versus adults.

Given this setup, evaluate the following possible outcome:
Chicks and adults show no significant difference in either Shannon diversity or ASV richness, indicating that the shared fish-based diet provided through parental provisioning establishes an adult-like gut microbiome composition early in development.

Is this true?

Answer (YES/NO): NO